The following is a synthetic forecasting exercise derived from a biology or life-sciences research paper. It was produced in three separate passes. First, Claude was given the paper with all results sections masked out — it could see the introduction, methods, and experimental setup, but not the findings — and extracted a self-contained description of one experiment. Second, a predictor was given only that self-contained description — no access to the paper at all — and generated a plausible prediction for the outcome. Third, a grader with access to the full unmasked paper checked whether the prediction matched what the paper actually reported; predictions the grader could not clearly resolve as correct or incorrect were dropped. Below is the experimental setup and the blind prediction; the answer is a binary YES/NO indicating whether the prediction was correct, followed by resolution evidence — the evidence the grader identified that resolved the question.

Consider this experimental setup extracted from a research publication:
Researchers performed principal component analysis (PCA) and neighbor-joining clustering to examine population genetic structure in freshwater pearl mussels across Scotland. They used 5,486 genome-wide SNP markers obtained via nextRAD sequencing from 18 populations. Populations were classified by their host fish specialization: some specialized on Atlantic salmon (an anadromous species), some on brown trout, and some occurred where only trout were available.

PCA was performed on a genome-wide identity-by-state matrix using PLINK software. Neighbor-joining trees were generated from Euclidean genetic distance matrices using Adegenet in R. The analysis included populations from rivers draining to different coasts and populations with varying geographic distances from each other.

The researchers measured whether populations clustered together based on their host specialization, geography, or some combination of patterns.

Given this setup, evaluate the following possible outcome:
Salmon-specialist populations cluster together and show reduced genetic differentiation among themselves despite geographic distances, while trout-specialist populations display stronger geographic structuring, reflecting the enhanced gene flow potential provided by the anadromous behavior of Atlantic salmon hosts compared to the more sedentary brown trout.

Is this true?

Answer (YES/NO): NO